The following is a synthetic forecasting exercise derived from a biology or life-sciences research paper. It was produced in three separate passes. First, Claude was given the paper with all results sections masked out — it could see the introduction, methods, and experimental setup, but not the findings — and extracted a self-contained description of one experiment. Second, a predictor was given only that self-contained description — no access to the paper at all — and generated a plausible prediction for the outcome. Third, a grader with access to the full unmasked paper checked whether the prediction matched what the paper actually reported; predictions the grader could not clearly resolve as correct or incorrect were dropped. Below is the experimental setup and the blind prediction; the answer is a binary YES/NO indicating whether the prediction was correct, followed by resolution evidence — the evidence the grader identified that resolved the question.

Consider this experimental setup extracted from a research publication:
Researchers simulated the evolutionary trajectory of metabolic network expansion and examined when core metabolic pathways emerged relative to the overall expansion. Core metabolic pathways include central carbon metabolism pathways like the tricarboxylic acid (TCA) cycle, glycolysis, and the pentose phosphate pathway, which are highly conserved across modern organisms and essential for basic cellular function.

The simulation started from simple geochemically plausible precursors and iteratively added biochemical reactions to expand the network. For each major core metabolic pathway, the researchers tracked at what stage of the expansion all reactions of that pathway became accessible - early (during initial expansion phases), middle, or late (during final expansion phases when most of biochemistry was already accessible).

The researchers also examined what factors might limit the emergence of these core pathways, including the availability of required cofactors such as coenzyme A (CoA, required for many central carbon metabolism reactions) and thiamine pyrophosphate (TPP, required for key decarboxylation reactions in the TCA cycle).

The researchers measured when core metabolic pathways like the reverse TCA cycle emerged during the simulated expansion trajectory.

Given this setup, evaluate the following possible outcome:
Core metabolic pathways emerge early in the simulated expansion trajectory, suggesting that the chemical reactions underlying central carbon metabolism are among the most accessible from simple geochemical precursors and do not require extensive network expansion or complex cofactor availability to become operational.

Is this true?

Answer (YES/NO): NO